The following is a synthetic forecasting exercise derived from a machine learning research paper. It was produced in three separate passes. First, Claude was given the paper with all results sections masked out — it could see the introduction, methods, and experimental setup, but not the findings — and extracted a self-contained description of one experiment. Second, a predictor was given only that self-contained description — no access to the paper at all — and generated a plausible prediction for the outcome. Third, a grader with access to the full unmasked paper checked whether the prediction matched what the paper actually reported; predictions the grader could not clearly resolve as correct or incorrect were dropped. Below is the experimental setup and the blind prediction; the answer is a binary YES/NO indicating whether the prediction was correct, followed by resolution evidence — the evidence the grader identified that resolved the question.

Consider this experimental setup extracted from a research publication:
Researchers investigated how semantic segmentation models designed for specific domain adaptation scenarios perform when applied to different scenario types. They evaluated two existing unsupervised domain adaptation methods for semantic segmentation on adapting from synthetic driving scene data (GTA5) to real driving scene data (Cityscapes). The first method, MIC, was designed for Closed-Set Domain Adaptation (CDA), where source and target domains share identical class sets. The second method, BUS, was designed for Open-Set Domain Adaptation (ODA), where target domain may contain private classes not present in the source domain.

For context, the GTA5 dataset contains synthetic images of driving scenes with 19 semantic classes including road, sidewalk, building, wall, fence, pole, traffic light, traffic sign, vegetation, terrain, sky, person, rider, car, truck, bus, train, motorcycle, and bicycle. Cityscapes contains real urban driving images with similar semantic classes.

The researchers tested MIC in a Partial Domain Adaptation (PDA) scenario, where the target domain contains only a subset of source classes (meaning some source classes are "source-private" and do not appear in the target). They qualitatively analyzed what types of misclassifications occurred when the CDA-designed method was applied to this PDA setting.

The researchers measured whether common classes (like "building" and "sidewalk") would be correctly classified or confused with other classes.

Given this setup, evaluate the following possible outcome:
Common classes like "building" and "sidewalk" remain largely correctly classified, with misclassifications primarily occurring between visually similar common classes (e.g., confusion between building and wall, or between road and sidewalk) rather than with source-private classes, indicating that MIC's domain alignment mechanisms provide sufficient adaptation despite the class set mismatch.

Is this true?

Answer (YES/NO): NO